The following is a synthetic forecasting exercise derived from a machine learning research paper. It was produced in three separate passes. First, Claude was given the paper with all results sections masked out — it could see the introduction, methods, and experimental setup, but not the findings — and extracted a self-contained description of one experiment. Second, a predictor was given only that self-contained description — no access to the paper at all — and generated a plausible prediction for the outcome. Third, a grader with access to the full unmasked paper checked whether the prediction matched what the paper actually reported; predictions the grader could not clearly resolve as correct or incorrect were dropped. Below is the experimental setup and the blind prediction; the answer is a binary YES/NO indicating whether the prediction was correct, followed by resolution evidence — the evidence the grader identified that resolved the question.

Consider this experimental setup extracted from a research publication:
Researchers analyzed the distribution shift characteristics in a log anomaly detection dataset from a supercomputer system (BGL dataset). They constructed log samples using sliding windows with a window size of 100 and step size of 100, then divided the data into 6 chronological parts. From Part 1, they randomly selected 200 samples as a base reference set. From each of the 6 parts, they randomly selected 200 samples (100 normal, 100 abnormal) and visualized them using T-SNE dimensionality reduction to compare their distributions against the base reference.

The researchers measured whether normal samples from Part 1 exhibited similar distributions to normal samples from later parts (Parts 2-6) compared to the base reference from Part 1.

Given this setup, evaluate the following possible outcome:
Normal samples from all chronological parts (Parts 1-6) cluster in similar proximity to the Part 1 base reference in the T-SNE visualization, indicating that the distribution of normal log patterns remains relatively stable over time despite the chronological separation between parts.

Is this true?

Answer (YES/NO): NO